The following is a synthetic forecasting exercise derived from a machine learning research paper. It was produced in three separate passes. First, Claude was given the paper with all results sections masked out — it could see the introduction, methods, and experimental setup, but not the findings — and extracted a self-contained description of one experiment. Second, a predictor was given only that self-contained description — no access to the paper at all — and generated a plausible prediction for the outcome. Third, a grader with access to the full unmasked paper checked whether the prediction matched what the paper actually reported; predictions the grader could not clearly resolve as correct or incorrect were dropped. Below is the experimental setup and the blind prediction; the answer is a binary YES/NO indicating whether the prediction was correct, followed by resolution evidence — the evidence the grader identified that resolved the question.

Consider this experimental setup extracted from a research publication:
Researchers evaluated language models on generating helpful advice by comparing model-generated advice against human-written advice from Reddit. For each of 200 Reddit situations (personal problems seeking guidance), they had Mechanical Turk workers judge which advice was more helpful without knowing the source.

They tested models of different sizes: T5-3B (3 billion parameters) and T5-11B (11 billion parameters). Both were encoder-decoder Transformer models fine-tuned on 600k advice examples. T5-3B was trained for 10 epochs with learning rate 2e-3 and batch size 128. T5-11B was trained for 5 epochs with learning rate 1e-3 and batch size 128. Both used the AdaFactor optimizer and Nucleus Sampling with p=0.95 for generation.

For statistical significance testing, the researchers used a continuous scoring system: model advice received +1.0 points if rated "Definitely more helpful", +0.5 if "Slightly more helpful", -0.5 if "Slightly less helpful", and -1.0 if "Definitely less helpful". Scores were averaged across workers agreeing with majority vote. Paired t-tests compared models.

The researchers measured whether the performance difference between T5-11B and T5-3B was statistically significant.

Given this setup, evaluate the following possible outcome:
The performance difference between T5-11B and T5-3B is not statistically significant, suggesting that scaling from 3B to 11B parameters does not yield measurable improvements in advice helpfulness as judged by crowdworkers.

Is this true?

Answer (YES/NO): YES